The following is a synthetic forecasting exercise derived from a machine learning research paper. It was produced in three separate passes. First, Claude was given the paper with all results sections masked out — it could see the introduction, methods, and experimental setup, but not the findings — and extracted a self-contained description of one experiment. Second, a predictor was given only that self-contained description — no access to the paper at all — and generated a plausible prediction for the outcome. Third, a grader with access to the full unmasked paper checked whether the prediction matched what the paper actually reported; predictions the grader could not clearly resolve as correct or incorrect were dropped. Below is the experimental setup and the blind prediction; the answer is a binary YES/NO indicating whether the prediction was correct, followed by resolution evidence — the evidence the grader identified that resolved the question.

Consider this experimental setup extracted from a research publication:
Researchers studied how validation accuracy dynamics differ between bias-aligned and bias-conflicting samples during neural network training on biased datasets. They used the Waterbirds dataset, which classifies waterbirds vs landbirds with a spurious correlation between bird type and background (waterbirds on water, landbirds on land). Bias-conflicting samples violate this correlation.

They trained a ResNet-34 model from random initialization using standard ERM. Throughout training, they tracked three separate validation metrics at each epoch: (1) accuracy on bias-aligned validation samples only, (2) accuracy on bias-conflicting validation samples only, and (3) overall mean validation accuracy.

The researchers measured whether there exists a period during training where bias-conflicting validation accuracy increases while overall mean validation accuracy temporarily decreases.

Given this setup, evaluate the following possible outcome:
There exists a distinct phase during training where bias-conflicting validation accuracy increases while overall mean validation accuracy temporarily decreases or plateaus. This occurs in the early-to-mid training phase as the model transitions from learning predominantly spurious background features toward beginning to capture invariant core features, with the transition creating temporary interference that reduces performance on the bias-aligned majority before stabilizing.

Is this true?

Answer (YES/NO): YES